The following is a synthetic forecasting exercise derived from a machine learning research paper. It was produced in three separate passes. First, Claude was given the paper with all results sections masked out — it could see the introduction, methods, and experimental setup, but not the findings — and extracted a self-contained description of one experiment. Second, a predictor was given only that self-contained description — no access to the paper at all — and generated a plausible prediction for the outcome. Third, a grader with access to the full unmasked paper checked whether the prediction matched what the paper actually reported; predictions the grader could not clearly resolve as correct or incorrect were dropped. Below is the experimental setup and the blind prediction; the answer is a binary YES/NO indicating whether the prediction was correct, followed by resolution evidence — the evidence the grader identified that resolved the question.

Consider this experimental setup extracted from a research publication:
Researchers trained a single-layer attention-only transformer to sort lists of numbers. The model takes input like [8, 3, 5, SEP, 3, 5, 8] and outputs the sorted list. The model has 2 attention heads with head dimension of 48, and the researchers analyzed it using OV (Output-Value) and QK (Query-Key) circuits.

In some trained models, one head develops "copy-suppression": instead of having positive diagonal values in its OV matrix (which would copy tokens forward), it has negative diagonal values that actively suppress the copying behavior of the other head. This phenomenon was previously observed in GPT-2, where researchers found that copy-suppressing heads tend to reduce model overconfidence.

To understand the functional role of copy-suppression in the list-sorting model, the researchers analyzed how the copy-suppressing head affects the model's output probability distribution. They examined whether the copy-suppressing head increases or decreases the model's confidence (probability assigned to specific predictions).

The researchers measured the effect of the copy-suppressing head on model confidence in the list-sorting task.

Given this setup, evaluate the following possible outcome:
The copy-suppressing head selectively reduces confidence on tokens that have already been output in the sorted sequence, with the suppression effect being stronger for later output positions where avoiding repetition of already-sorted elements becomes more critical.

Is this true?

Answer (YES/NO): NO